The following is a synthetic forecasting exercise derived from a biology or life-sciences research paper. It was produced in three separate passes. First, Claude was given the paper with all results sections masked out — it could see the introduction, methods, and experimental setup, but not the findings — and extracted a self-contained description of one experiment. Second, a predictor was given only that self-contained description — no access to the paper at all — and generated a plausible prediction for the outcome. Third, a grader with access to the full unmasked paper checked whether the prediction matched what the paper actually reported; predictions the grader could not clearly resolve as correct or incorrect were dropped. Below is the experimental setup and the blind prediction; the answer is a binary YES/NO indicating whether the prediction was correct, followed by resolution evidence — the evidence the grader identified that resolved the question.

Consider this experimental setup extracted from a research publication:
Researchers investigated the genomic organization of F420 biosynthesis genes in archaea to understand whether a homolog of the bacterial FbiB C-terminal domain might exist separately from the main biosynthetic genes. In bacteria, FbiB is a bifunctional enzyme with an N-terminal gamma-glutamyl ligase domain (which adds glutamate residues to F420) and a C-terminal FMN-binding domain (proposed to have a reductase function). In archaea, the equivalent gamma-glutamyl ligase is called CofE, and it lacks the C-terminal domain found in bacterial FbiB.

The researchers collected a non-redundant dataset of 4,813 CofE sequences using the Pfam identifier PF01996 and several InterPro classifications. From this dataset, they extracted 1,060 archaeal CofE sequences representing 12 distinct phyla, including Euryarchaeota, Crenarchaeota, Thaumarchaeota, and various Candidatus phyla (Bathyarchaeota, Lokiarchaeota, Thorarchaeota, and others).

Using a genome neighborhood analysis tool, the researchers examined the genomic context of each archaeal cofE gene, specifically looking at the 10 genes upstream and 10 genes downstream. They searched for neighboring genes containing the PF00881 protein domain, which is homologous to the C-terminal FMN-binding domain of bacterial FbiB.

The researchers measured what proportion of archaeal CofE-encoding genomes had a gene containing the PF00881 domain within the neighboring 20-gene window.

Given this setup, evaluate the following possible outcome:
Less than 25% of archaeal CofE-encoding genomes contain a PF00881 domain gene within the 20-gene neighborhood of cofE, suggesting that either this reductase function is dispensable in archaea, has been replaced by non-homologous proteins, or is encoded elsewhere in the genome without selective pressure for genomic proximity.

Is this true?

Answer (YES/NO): YES